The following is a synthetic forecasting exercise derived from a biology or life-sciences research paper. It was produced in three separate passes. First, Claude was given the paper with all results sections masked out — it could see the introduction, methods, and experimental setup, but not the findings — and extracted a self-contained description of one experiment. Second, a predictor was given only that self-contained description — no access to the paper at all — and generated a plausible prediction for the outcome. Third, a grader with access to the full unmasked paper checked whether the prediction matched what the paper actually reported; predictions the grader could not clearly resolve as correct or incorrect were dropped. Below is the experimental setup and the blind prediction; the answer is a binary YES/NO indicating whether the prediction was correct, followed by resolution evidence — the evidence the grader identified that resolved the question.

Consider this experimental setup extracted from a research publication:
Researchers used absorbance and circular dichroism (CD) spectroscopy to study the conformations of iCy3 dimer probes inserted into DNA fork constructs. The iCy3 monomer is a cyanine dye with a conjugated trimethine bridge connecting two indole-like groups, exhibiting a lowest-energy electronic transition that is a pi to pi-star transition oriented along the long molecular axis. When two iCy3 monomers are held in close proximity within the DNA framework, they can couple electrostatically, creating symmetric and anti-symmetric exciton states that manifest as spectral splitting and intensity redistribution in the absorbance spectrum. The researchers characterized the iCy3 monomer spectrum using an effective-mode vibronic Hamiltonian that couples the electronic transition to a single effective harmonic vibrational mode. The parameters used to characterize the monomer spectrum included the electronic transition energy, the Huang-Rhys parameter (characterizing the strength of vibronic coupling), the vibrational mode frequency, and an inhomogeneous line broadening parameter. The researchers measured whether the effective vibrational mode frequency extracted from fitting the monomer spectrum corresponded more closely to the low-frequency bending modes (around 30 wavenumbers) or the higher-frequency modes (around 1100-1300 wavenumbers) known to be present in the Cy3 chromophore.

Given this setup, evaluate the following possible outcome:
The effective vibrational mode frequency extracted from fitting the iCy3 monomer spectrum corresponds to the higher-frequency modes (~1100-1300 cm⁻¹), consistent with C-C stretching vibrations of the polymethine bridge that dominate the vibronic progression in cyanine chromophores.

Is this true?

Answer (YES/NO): YES